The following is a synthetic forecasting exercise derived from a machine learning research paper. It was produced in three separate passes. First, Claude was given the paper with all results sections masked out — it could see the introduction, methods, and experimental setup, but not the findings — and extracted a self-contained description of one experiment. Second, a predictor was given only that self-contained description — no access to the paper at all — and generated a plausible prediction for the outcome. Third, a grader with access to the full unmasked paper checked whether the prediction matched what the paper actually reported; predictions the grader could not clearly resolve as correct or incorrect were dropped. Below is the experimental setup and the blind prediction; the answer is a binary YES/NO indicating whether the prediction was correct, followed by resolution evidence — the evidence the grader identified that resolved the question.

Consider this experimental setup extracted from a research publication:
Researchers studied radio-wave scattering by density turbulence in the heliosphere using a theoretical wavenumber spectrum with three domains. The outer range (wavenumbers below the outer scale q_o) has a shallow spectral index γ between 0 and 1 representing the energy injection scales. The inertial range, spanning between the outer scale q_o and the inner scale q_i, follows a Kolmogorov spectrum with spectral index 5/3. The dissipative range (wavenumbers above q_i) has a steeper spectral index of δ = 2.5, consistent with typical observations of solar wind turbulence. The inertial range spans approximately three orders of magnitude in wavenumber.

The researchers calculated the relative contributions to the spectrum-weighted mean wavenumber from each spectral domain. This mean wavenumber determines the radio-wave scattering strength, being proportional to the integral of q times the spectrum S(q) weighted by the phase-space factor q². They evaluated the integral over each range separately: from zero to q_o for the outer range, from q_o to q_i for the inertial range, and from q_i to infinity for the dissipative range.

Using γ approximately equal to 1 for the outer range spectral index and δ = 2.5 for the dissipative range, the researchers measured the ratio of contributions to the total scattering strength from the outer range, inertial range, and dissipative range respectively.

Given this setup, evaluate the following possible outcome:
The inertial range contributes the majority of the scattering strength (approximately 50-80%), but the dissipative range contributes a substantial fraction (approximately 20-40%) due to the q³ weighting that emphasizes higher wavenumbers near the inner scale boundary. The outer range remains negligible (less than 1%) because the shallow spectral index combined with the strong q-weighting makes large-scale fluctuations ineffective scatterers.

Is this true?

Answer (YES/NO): NO